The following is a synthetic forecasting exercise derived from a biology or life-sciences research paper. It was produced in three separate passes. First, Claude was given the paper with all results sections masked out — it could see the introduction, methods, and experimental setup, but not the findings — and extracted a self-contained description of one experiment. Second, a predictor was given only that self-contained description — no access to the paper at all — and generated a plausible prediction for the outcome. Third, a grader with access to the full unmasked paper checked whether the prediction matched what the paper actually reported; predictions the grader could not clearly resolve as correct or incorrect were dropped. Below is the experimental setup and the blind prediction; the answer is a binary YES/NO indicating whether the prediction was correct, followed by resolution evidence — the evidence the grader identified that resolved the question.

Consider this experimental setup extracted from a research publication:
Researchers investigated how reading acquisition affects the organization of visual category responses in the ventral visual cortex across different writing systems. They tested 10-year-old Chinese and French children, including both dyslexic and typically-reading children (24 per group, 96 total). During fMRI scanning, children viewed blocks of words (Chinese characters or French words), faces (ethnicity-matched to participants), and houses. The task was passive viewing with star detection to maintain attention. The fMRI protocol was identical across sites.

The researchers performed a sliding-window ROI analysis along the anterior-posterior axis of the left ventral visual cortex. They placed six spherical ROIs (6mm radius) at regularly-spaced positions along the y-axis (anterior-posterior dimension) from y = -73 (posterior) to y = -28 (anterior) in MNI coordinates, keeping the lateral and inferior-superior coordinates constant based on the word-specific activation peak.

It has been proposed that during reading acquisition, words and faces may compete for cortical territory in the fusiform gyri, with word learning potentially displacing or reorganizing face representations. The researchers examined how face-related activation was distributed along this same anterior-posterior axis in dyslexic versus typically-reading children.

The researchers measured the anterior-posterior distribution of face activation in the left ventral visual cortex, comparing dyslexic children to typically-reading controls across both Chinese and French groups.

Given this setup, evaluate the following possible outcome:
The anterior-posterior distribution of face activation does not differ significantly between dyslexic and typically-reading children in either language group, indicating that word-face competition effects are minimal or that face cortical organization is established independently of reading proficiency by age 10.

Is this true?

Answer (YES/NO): NO